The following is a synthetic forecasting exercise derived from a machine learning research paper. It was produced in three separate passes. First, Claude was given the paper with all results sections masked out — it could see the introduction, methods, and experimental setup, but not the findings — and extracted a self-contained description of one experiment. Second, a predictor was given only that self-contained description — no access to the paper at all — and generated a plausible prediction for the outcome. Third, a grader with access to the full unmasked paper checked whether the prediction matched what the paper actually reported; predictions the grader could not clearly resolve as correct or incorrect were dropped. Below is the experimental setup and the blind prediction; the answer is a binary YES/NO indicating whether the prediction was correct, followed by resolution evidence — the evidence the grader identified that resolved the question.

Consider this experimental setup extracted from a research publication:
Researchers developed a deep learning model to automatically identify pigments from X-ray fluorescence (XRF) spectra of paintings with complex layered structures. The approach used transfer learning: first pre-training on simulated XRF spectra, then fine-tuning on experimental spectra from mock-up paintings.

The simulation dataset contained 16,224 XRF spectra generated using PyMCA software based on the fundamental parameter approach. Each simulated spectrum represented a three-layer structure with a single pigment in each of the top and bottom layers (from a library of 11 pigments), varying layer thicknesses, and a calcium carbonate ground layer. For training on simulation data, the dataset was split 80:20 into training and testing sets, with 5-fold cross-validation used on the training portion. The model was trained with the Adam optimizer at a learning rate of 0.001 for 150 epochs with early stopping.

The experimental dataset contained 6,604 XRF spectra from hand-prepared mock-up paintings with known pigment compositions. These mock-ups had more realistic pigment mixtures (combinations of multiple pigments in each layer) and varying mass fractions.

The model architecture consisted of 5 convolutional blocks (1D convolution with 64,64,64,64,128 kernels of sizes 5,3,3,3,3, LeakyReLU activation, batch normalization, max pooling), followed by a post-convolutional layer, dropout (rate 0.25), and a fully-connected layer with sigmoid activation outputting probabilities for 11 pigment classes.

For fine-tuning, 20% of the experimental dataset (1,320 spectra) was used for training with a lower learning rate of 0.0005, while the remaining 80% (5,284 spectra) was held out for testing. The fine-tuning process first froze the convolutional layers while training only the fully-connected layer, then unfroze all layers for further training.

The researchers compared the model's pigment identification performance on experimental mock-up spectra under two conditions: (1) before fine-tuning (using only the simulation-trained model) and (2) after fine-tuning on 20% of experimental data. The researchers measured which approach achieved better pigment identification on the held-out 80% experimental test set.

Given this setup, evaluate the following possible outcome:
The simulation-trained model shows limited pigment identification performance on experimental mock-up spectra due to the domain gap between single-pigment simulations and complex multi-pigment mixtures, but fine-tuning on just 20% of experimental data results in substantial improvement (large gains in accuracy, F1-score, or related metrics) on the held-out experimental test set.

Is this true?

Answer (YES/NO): NO